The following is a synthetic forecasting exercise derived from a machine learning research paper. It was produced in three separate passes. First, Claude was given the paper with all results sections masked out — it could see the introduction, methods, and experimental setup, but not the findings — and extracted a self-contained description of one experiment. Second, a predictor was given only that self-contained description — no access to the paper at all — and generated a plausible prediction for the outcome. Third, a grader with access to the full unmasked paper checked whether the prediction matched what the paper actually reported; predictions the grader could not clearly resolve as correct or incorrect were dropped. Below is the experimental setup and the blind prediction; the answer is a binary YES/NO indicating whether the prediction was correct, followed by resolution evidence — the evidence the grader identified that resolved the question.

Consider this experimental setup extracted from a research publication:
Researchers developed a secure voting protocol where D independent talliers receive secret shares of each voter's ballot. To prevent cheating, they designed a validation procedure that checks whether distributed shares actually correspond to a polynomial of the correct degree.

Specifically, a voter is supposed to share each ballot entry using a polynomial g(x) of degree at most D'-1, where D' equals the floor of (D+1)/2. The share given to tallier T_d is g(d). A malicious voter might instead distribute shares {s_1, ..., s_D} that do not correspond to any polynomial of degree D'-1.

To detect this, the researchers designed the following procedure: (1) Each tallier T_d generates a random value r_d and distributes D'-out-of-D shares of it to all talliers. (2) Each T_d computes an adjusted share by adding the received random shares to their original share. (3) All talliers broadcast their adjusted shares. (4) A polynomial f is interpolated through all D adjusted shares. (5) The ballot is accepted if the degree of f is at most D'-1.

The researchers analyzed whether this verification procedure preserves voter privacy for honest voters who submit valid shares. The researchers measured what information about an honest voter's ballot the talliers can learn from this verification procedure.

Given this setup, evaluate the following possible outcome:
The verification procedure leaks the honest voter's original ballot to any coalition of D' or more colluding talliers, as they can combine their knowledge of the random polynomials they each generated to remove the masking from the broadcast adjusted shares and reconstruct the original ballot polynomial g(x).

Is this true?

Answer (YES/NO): NO